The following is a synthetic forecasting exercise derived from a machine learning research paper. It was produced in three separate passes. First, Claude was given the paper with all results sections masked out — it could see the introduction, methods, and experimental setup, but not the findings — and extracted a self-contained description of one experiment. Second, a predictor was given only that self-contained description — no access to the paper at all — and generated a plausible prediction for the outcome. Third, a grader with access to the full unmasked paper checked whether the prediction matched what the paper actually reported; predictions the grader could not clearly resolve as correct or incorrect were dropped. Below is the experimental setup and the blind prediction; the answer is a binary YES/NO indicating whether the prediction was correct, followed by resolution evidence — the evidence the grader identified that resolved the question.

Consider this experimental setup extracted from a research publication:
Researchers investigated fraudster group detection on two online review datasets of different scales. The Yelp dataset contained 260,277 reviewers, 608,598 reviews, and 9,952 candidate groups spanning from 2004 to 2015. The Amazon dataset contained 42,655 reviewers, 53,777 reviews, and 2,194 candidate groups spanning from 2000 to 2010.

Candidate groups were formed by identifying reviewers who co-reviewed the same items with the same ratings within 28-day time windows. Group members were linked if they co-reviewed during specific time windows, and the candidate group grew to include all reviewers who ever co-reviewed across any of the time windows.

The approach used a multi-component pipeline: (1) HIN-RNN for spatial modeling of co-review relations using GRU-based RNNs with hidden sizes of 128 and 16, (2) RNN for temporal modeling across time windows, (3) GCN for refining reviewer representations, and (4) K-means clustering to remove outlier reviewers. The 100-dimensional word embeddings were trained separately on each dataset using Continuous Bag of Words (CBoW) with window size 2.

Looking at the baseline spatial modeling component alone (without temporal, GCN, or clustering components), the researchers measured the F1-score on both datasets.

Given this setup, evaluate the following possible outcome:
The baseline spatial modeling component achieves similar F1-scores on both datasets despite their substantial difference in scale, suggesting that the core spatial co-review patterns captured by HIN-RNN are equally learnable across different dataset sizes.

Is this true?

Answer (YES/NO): NO